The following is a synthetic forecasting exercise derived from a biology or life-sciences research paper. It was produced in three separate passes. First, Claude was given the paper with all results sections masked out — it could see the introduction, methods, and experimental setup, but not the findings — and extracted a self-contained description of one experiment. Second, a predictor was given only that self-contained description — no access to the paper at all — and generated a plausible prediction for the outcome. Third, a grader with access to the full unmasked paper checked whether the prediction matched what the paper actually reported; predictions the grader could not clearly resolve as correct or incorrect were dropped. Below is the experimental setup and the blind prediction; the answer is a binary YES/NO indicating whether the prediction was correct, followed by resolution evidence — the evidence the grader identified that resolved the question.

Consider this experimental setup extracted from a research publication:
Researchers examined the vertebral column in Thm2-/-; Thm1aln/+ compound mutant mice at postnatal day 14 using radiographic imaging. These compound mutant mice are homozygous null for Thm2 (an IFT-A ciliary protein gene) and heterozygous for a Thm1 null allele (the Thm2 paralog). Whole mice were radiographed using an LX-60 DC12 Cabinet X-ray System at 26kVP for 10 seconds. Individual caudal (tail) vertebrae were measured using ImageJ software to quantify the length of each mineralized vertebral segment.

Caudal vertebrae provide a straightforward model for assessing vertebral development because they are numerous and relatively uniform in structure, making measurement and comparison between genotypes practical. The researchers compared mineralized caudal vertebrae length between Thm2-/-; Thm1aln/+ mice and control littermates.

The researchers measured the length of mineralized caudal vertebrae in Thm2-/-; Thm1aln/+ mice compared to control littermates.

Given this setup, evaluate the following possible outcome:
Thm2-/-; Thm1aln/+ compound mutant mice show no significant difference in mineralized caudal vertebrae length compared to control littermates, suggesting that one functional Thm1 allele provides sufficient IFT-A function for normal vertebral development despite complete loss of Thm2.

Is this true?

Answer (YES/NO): NO